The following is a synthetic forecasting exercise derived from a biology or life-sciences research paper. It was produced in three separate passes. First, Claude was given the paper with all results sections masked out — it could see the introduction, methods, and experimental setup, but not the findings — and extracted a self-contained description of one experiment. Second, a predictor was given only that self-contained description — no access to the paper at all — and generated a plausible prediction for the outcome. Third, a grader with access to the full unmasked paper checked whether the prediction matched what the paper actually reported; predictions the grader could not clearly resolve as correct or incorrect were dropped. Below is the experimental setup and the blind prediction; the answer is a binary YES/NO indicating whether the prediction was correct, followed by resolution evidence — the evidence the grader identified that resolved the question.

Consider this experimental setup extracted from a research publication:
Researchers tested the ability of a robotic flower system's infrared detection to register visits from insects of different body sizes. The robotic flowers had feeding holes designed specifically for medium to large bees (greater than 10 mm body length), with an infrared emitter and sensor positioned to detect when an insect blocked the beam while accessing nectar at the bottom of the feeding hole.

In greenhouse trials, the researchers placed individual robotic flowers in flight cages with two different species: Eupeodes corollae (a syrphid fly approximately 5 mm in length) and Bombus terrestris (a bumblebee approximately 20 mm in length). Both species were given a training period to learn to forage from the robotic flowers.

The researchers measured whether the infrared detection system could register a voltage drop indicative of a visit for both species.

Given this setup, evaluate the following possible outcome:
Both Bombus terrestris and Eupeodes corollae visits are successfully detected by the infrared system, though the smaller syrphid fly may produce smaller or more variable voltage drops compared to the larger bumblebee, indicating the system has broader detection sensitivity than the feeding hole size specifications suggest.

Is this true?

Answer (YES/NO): YES